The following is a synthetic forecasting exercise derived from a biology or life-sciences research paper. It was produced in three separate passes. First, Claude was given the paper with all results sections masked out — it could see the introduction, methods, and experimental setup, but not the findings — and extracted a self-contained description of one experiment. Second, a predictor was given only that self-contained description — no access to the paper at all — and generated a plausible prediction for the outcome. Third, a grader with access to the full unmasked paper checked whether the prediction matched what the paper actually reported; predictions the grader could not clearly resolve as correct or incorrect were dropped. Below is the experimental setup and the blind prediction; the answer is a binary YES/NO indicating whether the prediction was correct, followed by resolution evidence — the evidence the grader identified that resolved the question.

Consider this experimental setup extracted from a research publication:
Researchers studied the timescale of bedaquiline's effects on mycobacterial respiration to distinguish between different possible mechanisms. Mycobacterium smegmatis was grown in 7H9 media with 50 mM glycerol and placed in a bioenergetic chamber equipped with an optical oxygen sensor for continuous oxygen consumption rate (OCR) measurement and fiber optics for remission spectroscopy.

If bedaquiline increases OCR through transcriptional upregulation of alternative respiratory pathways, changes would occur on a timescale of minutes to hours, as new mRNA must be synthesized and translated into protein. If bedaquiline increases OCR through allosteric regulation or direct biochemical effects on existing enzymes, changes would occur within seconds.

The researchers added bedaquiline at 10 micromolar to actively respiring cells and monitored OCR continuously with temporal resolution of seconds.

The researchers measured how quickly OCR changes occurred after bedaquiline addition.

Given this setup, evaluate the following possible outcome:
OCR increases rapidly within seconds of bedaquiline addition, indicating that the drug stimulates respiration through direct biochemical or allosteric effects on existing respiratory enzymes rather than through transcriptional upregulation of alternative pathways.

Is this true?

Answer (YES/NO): YES